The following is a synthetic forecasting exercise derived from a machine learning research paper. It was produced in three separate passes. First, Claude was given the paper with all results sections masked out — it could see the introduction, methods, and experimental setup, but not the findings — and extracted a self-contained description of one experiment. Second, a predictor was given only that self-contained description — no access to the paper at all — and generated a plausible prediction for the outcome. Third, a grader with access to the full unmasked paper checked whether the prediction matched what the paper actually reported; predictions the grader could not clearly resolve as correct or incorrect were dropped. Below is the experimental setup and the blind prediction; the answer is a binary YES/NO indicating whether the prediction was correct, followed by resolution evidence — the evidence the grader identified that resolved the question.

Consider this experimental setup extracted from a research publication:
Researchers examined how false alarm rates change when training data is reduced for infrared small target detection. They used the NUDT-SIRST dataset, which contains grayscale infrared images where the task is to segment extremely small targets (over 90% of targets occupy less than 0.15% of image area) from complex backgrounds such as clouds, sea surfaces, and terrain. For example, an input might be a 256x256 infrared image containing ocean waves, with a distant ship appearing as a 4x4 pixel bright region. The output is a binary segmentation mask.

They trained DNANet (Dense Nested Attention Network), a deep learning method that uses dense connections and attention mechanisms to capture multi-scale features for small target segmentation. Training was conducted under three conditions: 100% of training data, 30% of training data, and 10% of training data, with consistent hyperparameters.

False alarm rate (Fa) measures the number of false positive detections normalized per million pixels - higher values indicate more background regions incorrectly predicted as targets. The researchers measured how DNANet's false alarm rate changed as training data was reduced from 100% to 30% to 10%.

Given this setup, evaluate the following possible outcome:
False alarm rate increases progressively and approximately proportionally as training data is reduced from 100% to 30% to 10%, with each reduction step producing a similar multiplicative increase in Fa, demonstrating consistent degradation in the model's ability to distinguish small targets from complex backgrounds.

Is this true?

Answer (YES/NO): NO